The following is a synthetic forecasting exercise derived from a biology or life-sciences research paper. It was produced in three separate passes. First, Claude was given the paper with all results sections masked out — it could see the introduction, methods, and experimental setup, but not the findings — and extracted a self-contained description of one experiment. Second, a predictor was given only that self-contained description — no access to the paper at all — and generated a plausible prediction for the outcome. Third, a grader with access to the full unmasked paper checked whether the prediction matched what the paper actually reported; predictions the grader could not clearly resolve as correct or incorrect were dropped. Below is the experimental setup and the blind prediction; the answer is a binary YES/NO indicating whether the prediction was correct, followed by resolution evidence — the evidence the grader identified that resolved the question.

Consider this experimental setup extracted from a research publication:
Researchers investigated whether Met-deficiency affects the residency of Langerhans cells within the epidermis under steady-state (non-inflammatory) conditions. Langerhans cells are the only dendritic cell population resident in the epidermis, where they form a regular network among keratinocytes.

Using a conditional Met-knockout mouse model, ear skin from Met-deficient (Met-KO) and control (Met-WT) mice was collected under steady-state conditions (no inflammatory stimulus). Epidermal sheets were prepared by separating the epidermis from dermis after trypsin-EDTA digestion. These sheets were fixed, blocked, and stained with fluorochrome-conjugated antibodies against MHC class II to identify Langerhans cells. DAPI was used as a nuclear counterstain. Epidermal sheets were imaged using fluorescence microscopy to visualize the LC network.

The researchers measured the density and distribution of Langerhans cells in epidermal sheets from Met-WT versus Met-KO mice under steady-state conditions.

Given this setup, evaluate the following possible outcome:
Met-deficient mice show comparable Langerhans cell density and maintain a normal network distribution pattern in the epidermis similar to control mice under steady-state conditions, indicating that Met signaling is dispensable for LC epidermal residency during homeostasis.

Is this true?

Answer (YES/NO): YES